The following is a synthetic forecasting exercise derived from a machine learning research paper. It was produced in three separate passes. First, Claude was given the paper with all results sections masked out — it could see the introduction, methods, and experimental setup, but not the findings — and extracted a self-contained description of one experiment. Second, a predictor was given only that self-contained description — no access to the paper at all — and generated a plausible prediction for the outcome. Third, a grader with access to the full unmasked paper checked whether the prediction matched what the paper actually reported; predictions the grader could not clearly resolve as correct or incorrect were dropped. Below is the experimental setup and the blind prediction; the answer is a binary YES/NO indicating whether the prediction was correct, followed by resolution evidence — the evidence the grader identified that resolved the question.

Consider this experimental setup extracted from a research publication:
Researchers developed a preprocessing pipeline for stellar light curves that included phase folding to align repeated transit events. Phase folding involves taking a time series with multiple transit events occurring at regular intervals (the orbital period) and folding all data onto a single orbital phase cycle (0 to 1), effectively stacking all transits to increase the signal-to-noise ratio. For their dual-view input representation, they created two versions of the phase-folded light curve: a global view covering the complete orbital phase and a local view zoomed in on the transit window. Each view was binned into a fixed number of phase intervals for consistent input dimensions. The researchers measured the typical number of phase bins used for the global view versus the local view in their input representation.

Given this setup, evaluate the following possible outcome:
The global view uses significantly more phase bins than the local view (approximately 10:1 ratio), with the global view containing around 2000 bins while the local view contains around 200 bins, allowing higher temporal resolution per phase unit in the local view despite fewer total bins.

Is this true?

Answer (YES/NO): NO